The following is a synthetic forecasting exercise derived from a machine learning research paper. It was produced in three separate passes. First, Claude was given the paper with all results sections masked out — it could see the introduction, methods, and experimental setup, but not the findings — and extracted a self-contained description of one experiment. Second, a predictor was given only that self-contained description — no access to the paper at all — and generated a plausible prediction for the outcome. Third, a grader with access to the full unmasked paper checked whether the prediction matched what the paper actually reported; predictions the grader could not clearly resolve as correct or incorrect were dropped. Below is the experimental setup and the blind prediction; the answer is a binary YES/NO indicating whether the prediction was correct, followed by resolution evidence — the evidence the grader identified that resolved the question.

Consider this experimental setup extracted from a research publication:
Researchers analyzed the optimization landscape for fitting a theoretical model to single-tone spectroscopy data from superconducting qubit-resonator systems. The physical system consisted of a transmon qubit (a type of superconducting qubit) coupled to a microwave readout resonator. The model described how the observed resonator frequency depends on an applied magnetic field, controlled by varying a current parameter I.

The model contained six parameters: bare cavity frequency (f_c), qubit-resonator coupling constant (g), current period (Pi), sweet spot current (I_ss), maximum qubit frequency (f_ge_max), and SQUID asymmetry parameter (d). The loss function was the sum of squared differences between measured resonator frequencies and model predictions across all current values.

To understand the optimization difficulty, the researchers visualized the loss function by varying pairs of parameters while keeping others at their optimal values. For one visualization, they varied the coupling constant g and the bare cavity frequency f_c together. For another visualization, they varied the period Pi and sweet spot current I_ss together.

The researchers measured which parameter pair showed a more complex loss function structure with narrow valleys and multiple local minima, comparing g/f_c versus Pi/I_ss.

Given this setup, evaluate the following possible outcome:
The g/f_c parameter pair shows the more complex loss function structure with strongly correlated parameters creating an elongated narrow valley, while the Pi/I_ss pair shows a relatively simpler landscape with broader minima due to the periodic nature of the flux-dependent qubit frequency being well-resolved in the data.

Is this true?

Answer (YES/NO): NO